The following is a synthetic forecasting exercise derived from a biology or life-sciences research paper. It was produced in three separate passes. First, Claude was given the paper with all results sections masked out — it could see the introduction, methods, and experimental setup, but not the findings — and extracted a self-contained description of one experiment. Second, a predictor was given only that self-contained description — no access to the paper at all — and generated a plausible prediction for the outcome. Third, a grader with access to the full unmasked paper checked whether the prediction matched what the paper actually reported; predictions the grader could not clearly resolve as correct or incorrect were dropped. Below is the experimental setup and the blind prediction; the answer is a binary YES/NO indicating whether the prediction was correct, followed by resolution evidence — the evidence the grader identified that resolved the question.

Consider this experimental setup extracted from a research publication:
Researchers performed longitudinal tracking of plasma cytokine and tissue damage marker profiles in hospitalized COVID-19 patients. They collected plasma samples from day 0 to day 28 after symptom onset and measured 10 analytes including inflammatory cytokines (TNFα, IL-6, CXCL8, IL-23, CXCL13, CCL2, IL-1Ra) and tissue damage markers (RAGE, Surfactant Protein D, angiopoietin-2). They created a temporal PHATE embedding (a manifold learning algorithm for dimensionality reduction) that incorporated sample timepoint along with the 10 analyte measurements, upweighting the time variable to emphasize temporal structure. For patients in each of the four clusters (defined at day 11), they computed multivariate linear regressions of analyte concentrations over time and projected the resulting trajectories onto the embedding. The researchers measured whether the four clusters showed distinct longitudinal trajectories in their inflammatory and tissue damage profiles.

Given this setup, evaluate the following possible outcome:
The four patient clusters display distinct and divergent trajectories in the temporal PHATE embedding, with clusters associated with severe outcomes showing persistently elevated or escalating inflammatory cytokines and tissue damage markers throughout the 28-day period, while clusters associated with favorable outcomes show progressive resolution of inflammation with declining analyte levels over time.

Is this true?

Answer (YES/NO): NO